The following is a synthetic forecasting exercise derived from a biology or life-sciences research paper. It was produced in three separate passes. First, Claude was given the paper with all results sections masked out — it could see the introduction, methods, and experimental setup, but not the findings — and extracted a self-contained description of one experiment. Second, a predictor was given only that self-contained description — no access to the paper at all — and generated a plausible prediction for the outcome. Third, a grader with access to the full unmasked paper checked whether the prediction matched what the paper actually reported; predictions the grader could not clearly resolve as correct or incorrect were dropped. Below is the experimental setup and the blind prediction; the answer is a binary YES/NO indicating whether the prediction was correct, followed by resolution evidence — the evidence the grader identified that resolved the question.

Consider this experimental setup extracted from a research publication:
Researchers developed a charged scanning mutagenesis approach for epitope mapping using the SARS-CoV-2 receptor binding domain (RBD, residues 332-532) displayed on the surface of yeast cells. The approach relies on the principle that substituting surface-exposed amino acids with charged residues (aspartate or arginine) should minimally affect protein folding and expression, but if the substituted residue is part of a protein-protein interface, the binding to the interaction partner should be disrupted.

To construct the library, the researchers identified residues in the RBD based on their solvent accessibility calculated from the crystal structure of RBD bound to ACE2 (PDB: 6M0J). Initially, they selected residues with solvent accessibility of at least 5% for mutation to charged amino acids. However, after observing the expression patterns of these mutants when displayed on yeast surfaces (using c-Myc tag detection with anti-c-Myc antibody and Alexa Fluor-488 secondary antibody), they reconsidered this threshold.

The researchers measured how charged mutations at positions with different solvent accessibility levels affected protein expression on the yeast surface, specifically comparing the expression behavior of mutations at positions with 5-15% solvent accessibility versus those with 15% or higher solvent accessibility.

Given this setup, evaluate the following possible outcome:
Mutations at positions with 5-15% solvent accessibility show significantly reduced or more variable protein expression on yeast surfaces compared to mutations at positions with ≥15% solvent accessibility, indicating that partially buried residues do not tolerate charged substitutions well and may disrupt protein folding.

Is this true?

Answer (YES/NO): YES